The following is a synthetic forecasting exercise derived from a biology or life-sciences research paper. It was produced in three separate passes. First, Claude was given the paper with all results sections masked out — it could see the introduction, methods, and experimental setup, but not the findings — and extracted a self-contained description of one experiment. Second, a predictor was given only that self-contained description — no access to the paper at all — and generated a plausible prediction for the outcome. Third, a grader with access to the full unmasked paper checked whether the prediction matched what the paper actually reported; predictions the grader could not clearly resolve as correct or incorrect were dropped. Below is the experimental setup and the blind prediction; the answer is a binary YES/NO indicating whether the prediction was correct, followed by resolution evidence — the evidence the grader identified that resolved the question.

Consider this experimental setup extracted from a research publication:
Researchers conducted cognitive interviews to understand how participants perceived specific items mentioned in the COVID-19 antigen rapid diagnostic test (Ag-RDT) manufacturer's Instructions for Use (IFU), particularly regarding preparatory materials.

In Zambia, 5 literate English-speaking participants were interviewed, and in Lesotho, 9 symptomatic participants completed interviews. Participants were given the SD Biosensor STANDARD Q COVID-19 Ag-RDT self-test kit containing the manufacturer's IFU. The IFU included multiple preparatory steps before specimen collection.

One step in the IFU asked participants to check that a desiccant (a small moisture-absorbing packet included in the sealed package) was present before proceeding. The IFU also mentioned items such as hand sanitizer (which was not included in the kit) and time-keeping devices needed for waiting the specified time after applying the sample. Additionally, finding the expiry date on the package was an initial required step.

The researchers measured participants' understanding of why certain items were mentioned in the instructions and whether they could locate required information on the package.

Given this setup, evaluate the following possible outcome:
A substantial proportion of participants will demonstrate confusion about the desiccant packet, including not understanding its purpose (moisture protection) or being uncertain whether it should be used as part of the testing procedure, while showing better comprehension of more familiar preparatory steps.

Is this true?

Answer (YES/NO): YES